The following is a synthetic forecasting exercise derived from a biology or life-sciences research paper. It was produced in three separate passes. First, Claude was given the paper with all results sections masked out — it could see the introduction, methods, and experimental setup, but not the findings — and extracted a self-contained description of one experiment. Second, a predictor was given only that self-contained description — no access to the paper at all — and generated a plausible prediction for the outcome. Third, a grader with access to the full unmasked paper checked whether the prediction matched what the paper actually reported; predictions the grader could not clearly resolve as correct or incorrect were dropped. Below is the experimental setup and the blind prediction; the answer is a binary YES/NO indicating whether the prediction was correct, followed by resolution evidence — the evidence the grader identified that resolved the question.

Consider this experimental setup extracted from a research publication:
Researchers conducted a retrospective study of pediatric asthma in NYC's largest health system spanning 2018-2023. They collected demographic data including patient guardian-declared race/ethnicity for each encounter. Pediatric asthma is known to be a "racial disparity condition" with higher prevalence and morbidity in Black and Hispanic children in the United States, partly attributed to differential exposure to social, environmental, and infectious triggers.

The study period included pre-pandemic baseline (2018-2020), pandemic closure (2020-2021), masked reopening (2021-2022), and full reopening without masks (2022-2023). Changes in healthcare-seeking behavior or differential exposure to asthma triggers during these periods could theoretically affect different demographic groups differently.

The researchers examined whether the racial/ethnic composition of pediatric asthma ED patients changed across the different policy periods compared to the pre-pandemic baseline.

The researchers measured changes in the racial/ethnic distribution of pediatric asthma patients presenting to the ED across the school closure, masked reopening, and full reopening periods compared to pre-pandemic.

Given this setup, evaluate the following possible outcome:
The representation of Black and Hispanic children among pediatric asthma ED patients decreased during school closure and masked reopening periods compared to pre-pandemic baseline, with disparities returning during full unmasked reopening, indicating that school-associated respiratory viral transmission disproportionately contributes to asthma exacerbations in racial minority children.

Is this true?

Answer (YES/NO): NO